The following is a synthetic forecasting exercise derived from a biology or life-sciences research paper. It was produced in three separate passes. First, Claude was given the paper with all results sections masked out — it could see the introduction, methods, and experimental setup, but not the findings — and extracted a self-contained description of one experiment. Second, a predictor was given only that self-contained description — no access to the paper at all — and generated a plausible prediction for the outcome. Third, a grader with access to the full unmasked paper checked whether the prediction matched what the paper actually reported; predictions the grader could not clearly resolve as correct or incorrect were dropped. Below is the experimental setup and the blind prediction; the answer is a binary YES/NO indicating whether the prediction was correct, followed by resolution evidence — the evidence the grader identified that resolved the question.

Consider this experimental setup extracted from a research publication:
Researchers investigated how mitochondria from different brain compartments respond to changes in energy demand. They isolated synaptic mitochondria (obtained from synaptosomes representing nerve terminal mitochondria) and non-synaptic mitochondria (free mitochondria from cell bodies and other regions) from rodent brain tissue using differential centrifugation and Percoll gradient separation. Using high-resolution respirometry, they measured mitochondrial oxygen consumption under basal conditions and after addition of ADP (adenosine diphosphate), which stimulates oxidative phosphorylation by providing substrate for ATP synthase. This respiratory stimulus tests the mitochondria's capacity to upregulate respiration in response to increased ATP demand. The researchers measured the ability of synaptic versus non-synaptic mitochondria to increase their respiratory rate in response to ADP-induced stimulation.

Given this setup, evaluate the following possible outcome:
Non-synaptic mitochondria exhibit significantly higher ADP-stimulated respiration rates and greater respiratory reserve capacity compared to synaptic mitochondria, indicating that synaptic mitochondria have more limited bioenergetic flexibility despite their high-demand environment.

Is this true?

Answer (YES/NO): NO